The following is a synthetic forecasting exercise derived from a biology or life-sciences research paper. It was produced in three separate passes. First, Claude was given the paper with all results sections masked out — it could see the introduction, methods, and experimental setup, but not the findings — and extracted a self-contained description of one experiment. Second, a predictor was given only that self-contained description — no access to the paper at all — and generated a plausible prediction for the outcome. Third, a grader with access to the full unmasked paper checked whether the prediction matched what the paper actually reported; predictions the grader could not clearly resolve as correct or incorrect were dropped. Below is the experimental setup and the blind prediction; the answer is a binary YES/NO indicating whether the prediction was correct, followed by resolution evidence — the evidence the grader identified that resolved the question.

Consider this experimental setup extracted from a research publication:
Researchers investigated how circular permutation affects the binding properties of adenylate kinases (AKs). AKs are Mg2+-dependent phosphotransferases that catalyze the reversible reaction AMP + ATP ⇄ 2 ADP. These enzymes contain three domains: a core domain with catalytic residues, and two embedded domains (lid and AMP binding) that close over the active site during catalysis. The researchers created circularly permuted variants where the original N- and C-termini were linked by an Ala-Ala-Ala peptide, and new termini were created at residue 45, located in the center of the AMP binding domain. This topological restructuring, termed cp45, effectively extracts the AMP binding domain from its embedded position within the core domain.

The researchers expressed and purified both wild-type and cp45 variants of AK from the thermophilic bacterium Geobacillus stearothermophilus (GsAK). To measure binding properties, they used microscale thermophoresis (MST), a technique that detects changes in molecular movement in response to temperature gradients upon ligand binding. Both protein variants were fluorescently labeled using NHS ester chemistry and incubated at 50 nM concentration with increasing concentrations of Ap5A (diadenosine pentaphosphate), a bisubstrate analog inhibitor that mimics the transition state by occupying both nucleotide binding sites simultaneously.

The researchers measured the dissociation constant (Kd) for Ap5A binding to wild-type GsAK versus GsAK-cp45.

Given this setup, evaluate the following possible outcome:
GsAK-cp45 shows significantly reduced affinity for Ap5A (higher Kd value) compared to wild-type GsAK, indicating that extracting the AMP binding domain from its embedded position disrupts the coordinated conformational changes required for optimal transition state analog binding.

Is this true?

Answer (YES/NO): NO